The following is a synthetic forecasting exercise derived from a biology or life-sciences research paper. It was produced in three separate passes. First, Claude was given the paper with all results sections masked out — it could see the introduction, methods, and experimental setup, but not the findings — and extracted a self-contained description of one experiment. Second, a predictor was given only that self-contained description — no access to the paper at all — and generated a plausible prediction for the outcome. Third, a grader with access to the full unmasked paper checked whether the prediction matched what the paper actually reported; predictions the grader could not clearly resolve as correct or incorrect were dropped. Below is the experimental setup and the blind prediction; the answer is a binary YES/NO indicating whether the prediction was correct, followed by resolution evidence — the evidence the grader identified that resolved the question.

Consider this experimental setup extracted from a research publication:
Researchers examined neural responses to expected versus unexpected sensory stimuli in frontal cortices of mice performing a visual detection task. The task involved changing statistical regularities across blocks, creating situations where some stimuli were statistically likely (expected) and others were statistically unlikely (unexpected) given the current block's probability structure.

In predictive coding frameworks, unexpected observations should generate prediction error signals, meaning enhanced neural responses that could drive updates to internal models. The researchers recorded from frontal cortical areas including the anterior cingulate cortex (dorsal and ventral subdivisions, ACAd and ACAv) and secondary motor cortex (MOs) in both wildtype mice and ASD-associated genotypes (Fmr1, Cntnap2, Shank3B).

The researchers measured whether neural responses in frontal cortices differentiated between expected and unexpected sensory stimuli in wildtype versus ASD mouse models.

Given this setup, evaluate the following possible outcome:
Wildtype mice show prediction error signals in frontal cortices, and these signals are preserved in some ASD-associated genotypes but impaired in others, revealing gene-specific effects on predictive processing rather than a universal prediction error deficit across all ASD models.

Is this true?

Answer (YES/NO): NO